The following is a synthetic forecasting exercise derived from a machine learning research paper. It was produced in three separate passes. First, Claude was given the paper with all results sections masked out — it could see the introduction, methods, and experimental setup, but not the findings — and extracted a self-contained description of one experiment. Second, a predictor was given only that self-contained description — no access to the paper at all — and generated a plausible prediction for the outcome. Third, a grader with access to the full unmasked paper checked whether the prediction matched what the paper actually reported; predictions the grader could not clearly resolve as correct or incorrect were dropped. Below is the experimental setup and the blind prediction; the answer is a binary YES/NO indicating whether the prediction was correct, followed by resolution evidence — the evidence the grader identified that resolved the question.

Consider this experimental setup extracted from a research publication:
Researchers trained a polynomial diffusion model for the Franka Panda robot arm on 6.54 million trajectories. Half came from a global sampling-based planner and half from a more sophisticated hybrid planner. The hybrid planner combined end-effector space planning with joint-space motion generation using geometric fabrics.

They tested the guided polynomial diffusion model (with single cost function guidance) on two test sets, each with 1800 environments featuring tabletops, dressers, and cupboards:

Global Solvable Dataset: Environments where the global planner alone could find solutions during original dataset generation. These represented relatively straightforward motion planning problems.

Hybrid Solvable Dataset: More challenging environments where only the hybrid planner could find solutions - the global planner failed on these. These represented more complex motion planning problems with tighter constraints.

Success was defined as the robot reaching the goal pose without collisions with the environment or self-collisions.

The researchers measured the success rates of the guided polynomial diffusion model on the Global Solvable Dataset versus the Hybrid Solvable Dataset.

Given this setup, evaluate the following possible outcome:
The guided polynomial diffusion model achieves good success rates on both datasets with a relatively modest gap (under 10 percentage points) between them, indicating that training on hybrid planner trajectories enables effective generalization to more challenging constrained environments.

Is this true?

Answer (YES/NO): NO